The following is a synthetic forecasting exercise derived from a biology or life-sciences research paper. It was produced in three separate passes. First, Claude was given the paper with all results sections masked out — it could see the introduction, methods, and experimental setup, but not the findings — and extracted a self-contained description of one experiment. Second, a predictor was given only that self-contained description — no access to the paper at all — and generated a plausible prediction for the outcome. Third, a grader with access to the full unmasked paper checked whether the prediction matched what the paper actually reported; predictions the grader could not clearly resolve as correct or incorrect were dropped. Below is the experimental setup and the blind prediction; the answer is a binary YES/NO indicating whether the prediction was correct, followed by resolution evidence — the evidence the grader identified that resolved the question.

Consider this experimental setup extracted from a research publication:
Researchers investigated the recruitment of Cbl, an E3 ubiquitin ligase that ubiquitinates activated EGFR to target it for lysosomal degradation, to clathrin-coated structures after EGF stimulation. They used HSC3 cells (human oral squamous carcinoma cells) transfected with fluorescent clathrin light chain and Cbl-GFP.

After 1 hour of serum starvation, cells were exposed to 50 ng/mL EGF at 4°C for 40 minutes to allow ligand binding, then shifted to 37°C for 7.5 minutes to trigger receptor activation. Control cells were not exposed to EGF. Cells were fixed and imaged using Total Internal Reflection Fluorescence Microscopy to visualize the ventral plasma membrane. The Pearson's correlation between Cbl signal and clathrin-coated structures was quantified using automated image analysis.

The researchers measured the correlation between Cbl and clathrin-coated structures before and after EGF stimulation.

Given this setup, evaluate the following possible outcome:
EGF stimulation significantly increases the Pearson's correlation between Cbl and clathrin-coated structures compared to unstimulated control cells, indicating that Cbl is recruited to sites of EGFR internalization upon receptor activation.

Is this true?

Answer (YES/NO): YES